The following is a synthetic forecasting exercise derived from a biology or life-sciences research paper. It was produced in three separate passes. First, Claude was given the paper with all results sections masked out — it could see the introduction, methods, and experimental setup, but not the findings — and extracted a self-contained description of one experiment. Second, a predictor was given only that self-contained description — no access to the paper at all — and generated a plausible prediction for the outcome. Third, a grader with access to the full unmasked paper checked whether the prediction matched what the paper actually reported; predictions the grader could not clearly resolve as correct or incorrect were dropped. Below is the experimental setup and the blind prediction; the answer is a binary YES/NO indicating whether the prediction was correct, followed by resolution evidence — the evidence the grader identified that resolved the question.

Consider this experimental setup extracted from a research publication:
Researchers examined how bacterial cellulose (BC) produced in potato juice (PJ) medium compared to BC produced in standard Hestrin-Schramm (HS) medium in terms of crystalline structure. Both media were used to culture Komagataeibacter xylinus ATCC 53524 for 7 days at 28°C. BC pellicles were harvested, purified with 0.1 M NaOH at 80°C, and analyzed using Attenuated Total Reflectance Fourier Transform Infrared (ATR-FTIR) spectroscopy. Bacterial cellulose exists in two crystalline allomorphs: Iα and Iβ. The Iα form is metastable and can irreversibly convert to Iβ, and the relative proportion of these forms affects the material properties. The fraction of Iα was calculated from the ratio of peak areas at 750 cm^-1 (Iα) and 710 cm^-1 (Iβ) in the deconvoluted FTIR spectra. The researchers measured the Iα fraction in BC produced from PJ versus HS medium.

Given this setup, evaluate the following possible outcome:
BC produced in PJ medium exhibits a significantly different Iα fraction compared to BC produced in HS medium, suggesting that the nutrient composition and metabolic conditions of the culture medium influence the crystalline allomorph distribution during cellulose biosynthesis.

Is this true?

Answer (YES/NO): NO